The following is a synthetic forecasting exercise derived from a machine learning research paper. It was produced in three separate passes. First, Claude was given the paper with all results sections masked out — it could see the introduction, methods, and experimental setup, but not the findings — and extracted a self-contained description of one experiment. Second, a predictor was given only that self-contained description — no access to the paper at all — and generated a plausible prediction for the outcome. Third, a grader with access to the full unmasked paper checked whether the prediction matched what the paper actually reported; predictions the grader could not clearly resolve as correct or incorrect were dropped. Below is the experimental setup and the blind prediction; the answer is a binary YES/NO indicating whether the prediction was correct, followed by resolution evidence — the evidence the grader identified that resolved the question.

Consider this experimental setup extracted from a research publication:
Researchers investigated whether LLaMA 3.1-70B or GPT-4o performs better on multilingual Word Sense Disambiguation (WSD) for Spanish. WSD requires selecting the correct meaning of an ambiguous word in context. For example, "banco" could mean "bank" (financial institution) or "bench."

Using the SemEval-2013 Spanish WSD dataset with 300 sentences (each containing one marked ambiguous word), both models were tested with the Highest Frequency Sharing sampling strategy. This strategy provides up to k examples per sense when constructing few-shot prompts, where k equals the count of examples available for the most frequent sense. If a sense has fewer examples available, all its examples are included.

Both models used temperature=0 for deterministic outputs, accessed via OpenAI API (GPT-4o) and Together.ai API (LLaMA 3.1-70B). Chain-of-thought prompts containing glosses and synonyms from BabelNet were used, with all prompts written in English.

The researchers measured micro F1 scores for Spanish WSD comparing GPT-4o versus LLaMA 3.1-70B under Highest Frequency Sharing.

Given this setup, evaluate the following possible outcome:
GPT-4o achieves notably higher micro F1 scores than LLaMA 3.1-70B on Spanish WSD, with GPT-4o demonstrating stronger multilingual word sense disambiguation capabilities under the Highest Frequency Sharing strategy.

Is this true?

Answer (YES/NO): NO